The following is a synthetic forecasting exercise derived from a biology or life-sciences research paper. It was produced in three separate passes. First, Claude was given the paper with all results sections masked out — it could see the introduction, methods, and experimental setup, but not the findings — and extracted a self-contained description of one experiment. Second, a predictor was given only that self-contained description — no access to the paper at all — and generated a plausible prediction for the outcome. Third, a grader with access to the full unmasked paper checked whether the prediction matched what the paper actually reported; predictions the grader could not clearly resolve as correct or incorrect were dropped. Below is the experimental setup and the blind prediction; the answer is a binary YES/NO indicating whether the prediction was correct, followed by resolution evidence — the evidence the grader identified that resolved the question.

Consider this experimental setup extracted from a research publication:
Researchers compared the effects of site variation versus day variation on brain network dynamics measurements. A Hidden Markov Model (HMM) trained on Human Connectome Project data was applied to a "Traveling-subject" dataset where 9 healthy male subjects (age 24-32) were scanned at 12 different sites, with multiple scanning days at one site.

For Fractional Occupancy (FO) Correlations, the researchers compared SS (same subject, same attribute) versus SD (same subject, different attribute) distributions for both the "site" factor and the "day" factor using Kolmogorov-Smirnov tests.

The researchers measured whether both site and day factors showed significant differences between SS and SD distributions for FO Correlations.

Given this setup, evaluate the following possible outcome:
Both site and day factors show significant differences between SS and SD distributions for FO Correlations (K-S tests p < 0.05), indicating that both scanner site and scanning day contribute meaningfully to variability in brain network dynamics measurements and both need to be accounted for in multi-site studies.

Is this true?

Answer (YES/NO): YES